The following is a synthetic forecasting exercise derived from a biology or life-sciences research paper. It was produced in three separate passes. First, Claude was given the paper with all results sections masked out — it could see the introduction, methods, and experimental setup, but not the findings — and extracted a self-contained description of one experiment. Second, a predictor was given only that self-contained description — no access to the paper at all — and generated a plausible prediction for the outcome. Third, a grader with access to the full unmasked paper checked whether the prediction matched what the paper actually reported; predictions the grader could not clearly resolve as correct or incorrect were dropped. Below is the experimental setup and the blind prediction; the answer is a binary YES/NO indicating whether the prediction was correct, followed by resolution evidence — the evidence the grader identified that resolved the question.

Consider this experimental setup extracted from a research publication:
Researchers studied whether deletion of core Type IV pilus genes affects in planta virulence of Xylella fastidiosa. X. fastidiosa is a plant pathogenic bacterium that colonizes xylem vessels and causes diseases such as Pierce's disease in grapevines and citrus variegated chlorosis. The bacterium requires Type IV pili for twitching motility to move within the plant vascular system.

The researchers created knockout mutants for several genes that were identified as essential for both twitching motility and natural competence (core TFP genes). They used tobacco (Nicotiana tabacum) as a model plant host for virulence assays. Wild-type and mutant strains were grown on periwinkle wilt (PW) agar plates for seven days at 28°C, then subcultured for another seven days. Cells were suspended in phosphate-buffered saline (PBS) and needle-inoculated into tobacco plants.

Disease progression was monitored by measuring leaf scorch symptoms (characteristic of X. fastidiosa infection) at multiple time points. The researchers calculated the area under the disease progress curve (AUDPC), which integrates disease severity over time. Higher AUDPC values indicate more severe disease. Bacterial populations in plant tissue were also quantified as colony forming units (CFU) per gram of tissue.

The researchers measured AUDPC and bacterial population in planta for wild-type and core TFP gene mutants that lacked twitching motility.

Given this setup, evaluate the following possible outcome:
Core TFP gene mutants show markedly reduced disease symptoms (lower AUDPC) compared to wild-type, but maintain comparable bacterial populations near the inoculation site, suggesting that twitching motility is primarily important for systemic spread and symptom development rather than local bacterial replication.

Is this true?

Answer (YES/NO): NO